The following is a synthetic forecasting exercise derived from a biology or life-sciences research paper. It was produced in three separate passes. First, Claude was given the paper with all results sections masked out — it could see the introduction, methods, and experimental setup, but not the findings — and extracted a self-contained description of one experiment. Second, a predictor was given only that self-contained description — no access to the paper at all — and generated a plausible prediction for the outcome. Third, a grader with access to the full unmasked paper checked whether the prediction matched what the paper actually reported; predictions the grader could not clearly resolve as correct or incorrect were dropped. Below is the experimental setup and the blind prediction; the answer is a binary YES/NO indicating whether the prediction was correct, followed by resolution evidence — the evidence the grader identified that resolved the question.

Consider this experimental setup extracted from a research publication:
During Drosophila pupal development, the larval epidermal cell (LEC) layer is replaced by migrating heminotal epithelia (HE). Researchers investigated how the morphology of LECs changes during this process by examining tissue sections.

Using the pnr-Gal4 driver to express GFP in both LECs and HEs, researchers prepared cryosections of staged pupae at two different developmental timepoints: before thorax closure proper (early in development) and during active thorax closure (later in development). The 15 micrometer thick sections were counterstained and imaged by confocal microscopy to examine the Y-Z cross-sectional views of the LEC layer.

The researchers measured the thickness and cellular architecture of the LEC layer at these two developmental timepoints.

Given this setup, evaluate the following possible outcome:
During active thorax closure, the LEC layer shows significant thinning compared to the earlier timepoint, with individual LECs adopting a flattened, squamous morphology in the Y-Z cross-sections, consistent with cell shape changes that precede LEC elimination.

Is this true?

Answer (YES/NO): NO